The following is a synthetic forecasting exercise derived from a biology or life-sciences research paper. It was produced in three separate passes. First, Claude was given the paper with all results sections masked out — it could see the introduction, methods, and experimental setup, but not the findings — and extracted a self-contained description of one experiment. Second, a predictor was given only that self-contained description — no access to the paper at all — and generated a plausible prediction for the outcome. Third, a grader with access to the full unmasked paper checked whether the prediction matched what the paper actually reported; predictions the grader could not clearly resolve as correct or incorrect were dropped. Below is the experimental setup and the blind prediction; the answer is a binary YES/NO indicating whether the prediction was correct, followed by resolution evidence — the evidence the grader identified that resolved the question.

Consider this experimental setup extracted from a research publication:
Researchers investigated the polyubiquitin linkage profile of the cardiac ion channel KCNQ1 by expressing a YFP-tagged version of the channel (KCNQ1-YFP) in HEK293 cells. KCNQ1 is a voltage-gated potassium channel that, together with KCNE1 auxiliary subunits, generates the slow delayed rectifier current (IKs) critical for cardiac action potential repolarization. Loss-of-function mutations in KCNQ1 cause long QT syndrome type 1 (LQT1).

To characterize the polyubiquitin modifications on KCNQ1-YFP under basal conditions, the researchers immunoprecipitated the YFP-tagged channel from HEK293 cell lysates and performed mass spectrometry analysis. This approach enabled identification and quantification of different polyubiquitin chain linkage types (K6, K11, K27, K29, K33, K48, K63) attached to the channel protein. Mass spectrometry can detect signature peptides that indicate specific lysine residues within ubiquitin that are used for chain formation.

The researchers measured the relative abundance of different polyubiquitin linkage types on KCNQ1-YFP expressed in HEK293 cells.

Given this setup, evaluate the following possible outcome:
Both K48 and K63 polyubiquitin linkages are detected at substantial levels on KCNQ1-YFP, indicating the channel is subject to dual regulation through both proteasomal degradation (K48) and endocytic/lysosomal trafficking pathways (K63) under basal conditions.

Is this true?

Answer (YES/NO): NO